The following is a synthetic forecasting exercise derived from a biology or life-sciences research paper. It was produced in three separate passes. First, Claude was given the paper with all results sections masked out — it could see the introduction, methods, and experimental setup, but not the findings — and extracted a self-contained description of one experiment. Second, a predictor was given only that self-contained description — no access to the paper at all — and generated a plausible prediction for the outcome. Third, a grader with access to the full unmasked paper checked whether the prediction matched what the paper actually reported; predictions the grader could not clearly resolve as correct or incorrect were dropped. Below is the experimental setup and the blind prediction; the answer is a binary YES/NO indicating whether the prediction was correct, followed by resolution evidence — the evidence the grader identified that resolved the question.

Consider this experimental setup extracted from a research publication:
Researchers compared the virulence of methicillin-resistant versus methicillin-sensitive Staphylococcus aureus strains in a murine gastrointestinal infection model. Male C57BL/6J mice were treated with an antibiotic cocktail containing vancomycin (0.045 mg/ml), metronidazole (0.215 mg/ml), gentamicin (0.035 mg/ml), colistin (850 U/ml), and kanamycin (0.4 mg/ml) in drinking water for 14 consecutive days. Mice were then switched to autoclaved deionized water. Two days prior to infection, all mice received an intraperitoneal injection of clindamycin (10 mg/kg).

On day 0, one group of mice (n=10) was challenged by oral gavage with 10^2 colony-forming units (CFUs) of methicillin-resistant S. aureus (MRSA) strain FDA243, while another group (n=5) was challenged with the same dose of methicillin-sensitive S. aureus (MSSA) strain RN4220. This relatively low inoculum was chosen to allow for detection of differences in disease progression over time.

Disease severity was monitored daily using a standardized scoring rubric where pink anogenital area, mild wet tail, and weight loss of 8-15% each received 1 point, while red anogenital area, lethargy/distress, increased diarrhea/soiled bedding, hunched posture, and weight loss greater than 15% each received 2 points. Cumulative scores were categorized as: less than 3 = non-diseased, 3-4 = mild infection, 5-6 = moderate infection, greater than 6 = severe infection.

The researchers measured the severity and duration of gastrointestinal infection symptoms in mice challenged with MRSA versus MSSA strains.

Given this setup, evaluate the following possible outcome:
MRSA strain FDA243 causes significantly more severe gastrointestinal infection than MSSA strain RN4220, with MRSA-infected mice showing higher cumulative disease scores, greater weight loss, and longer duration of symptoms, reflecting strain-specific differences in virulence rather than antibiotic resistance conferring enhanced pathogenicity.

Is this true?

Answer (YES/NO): NO